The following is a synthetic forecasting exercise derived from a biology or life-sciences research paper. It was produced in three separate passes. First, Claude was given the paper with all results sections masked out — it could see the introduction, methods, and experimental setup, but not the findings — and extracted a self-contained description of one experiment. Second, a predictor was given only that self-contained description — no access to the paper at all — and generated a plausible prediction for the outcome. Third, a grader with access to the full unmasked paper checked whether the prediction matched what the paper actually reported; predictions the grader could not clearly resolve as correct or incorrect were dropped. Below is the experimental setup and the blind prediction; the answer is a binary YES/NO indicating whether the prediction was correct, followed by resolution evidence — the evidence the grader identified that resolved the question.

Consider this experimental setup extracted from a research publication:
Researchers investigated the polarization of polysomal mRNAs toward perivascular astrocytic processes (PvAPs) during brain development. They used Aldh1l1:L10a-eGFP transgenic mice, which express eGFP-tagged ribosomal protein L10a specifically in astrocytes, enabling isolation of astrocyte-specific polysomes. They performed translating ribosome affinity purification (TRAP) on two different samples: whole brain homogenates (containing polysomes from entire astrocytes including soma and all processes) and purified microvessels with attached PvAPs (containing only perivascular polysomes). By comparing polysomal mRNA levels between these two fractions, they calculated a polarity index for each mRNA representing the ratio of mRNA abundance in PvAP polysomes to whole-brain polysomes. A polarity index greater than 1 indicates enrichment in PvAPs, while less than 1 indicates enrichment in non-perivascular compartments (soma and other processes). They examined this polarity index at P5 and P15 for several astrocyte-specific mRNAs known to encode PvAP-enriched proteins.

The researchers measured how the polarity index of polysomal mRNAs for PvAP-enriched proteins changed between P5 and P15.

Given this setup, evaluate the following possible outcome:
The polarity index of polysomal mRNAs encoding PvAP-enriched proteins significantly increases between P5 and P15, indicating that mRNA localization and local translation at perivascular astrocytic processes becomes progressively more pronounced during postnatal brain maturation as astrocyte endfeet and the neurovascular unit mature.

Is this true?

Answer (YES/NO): NO